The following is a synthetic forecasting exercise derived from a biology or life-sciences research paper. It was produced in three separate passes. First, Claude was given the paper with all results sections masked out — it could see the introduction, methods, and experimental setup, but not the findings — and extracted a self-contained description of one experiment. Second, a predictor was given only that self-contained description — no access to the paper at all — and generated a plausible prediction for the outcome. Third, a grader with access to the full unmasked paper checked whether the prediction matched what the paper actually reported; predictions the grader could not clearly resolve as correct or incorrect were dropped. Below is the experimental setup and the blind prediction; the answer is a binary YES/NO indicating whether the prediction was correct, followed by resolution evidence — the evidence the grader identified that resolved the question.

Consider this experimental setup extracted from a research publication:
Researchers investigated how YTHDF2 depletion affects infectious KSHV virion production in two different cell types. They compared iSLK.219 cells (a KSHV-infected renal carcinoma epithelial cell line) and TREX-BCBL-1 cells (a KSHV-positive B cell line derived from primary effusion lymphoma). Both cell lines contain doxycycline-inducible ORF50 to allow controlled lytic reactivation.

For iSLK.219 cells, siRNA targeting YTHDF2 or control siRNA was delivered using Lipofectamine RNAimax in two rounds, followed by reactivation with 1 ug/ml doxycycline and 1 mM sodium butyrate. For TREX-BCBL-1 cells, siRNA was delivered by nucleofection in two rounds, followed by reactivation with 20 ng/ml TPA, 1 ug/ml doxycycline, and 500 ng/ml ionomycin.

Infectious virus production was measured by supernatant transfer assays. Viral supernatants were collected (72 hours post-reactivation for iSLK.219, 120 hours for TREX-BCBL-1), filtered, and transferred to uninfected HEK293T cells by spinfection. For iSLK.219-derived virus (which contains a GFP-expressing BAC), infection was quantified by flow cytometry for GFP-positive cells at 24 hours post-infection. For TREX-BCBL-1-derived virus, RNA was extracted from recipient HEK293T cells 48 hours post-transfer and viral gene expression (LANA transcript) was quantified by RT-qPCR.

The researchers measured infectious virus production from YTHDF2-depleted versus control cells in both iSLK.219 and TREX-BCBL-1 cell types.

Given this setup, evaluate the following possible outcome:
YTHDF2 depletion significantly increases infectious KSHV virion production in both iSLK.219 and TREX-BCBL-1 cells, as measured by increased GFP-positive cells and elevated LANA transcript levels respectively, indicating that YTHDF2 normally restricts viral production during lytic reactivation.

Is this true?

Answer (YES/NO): NO